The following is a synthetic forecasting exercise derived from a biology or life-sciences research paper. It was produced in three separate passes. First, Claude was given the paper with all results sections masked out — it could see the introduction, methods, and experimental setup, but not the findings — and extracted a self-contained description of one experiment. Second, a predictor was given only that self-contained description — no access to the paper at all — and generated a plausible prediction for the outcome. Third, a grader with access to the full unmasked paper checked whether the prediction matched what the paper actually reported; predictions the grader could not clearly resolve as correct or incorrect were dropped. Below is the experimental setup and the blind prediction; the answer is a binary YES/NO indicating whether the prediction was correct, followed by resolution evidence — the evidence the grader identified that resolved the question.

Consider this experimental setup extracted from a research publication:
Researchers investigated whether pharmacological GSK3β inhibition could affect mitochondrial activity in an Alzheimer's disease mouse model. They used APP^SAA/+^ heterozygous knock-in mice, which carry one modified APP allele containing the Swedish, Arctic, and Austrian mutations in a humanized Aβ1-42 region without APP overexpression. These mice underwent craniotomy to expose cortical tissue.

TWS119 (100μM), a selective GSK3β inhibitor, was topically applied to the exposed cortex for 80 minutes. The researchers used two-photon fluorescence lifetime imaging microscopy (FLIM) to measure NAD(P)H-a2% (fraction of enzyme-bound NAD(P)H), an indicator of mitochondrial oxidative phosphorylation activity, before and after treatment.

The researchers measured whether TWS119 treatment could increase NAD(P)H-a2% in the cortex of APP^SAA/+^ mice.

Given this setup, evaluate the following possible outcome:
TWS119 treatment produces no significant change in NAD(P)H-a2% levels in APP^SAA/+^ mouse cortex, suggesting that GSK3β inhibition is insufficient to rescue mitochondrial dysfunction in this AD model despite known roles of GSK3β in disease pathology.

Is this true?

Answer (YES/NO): NO